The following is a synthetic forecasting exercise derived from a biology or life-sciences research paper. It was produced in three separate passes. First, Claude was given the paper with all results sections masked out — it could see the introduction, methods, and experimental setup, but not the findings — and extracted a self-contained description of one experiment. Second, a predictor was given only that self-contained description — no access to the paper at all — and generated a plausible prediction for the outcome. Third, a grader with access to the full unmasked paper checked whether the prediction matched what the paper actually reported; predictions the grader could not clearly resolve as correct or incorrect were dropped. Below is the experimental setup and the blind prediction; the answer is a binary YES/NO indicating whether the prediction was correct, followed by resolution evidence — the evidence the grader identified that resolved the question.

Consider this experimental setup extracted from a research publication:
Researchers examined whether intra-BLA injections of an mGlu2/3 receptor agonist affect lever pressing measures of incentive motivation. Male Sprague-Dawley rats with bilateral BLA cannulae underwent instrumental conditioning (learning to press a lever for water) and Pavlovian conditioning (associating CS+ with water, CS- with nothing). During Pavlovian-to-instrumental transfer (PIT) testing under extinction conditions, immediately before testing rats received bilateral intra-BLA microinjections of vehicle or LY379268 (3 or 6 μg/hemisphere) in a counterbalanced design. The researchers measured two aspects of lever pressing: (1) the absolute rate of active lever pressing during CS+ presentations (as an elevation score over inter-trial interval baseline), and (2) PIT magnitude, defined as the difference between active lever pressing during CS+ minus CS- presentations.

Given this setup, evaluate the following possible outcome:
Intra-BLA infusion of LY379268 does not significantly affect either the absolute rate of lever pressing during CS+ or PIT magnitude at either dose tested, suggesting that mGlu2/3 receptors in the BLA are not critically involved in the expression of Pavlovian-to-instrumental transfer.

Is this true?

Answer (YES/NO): NO